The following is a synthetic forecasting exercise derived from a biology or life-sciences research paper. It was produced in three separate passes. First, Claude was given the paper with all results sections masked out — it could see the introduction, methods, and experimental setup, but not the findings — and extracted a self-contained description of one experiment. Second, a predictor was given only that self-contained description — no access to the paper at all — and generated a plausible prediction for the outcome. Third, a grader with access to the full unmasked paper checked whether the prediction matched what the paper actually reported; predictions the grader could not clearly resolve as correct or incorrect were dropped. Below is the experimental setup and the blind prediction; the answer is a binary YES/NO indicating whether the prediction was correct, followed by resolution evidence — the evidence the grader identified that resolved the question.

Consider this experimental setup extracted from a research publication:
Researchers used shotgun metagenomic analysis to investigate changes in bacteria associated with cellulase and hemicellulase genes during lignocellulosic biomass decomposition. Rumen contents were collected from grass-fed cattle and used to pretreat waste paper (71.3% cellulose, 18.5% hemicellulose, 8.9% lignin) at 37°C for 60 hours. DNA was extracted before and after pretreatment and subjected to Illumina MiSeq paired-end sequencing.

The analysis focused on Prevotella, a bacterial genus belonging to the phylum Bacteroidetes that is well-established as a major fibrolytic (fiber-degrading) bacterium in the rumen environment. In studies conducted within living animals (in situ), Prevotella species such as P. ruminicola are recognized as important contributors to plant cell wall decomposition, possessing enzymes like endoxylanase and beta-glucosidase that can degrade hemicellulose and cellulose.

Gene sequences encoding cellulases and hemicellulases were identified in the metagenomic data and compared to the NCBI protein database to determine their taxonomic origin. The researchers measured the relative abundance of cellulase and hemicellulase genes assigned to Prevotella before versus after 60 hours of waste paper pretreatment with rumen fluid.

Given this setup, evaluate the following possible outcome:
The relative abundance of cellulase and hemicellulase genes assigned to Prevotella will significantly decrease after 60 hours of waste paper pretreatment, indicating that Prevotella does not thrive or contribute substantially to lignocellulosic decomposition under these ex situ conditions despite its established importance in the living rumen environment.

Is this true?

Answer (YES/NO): YES